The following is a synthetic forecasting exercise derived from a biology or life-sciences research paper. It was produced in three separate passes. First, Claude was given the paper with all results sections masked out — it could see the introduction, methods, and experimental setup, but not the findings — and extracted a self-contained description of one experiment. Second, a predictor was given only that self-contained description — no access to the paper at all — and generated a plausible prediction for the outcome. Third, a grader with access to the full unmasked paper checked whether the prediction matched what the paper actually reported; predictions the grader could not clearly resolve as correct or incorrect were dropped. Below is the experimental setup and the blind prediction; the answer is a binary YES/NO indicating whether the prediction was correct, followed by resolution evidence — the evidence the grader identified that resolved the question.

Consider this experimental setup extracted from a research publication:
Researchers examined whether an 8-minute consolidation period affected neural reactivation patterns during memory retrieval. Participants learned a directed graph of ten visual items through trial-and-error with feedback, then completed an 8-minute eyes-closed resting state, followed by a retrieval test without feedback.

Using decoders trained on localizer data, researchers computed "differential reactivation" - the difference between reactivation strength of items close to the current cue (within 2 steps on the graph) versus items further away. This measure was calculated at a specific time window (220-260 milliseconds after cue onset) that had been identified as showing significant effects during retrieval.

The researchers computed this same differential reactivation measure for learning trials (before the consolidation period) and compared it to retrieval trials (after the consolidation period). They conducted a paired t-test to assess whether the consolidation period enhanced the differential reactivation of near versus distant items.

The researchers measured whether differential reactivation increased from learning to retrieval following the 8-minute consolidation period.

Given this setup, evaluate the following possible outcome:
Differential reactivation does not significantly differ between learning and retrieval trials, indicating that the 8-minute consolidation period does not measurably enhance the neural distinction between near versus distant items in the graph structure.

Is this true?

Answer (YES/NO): YES